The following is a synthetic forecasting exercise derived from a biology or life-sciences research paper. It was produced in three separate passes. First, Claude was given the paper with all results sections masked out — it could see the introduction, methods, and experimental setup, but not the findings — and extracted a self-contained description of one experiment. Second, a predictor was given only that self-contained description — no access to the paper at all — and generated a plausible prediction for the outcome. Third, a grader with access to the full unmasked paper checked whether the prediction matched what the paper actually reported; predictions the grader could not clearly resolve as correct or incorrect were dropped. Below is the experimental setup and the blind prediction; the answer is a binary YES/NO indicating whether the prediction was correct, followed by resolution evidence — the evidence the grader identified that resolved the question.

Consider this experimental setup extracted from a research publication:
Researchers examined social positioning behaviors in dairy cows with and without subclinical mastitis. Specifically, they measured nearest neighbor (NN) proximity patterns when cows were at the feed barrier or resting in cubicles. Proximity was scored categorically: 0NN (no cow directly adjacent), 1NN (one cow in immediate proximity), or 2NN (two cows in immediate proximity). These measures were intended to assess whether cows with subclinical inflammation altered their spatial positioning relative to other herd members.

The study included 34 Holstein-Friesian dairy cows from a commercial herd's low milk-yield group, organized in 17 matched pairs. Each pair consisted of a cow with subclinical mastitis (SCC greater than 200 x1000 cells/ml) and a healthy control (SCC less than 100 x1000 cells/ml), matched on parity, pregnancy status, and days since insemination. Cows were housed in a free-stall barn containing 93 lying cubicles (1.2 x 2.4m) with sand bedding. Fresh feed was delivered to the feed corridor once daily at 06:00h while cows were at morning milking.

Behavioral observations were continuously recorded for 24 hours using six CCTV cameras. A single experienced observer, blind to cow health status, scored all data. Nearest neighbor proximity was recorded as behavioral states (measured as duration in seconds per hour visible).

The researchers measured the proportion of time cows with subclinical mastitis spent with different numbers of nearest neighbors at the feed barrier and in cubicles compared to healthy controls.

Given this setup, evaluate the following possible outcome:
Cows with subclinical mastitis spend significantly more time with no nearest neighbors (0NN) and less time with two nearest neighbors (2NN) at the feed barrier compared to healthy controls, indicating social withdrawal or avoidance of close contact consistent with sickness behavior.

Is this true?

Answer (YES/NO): NO